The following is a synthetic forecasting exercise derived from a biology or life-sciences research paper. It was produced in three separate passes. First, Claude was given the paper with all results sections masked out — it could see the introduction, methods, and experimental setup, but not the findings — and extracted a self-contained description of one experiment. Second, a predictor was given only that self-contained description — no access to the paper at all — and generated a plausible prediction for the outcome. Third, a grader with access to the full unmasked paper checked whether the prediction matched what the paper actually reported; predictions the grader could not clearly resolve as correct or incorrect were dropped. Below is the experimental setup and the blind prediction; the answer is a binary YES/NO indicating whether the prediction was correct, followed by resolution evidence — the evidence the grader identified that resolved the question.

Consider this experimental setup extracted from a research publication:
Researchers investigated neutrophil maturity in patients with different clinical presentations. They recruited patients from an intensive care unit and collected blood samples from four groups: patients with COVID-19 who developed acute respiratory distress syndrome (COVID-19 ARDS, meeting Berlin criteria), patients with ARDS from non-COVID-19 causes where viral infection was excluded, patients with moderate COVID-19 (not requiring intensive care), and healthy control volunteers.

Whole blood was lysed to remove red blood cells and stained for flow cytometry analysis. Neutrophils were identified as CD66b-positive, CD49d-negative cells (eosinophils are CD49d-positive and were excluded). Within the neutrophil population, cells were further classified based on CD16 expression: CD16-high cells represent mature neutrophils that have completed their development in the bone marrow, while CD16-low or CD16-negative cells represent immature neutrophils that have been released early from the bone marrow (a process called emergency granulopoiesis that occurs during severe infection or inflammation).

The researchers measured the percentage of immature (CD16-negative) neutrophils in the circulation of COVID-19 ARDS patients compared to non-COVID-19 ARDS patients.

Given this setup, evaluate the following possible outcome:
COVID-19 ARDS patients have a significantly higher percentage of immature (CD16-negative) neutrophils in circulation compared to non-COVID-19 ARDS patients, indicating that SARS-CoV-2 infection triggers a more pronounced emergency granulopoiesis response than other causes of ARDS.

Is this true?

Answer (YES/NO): NO